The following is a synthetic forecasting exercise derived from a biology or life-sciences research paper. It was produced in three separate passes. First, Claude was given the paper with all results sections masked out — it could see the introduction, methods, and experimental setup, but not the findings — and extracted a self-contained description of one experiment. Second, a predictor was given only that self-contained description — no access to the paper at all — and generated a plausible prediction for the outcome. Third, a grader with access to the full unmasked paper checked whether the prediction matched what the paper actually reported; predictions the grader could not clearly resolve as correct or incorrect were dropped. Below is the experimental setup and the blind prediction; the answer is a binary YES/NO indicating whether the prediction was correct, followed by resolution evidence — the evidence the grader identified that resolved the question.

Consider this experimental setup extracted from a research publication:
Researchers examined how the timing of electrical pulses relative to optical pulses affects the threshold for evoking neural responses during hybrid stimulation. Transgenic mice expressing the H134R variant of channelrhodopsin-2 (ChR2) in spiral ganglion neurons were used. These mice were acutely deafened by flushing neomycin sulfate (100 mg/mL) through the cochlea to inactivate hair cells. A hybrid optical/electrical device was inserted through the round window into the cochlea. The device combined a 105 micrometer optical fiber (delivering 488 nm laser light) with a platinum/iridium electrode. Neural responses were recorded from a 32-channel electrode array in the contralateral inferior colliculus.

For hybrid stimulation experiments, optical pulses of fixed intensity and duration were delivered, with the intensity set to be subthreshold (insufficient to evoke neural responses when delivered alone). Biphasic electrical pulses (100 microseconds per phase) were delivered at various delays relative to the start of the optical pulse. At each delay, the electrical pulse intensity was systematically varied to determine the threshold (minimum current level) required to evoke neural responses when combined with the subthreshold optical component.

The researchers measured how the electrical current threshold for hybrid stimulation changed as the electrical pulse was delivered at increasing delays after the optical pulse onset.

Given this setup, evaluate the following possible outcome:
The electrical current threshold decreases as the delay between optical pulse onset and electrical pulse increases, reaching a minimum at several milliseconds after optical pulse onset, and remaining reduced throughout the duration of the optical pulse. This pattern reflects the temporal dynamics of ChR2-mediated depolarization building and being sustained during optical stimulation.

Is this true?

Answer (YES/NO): NO